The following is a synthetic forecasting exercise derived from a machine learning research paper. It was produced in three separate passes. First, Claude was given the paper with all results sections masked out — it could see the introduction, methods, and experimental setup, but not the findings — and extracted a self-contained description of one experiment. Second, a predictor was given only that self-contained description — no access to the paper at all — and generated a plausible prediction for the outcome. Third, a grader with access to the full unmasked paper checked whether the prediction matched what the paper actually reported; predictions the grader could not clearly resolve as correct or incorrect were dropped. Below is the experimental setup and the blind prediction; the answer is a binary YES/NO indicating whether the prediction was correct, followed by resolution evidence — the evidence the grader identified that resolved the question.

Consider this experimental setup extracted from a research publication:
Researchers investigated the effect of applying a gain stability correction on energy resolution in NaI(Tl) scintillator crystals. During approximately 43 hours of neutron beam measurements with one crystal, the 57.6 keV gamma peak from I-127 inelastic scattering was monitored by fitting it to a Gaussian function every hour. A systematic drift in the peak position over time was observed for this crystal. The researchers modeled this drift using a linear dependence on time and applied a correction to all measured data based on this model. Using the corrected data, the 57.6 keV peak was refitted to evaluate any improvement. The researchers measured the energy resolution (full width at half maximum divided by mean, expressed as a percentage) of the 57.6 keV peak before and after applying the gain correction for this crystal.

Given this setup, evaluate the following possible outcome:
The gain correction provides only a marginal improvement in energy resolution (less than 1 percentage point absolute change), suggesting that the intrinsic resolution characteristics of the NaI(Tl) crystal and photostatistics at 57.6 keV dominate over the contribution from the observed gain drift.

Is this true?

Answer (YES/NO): YES